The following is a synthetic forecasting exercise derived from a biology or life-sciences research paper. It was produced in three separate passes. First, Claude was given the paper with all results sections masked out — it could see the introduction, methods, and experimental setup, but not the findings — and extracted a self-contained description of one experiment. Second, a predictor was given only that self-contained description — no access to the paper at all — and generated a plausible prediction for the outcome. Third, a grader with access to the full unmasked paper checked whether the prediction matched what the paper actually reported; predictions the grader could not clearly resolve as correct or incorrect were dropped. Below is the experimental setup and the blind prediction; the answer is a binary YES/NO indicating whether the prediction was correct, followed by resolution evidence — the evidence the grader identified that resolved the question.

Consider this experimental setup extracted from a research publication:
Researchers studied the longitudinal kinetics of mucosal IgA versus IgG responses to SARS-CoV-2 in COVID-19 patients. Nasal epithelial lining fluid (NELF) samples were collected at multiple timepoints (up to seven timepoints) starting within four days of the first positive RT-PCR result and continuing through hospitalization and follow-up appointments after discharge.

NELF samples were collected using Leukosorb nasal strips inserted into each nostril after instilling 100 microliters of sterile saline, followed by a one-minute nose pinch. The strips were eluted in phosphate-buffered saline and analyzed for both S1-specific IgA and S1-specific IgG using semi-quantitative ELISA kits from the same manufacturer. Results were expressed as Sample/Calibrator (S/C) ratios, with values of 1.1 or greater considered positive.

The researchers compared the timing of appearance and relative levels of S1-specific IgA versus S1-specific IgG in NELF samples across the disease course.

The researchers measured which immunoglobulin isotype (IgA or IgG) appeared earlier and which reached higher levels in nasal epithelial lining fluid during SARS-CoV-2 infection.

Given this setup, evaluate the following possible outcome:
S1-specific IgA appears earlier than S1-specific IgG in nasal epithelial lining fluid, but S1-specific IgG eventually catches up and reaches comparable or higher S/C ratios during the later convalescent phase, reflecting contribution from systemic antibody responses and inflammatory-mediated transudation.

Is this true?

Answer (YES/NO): NO